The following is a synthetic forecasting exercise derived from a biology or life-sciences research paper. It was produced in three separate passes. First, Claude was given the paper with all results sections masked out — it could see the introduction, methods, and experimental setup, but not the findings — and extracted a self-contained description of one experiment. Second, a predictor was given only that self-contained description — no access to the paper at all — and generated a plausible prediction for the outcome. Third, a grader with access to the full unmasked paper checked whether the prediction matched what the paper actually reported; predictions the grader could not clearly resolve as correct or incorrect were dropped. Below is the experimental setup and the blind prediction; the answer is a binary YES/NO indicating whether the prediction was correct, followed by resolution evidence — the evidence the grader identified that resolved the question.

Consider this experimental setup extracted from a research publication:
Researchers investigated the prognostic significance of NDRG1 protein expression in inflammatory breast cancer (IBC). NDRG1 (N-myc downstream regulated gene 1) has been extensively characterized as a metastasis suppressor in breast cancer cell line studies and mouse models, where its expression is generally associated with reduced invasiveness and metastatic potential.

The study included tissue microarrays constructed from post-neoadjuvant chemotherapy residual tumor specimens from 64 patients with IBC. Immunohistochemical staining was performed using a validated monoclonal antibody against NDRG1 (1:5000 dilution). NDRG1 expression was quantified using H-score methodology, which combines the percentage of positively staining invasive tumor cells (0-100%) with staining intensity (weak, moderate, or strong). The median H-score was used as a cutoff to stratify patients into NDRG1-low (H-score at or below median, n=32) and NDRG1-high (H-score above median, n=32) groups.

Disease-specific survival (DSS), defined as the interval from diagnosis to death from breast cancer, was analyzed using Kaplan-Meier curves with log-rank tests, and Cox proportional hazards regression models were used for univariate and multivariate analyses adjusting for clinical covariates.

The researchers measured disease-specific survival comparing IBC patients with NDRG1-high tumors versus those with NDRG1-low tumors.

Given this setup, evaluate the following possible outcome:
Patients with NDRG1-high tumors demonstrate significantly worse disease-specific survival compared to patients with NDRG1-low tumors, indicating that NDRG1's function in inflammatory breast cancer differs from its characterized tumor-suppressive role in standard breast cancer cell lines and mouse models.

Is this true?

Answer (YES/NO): YES